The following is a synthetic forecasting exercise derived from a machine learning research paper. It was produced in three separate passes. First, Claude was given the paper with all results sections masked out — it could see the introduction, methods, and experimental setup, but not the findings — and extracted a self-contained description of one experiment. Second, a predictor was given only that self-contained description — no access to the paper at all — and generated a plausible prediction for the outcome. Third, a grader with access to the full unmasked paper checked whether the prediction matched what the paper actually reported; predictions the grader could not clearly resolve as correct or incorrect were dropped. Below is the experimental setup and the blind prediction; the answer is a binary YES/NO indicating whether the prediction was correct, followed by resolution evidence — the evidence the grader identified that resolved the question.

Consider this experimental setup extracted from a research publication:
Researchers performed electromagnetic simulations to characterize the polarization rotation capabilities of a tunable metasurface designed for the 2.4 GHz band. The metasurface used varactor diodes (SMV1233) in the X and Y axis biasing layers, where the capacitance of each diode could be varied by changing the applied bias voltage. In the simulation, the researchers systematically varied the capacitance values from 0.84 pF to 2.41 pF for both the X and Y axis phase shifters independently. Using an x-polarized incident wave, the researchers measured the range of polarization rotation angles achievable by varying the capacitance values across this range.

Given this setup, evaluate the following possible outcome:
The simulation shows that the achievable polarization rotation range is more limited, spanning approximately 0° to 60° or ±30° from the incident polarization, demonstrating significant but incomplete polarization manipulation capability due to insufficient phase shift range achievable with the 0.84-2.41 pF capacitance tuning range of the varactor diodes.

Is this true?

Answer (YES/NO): NO